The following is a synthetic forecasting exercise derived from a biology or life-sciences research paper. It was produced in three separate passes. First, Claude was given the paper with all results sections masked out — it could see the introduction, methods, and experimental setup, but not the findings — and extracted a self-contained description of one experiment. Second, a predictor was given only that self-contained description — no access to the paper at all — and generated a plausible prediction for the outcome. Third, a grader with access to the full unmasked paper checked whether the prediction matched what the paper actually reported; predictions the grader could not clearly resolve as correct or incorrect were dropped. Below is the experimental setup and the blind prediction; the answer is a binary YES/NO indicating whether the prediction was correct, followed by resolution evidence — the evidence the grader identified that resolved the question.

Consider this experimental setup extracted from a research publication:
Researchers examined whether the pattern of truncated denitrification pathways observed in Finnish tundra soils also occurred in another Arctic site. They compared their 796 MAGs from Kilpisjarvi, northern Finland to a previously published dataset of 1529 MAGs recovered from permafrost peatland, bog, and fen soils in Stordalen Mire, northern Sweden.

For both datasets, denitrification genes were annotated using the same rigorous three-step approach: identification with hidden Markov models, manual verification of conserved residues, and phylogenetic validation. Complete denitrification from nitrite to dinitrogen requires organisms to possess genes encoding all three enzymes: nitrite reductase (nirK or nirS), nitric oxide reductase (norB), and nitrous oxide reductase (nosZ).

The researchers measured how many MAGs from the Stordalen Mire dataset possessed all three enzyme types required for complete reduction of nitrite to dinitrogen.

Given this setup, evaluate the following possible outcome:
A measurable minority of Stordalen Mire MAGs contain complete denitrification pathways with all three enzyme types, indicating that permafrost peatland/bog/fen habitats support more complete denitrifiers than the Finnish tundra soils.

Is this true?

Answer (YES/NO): NO